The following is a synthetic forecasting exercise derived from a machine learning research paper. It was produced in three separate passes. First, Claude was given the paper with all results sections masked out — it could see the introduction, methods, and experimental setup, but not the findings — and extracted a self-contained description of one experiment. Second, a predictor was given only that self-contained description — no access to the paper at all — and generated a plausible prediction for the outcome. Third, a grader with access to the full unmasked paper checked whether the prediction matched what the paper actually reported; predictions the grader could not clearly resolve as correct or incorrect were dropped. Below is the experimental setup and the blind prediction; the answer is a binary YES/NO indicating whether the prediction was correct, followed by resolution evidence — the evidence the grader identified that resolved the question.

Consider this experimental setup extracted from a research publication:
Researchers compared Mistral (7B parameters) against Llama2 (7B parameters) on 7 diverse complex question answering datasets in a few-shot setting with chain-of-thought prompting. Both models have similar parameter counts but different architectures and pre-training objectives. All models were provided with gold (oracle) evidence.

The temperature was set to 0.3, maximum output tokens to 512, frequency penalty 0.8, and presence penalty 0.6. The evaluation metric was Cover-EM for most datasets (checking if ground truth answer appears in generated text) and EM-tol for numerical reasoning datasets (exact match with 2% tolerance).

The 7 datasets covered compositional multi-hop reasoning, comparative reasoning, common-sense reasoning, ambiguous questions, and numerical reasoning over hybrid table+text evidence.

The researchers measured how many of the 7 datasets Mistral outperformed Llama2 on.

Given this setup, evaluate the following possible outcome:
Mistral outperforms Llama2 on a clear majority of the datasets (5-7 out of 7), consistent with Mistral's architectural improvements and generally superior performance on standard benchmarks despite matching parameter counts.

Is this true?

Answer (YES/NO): YES